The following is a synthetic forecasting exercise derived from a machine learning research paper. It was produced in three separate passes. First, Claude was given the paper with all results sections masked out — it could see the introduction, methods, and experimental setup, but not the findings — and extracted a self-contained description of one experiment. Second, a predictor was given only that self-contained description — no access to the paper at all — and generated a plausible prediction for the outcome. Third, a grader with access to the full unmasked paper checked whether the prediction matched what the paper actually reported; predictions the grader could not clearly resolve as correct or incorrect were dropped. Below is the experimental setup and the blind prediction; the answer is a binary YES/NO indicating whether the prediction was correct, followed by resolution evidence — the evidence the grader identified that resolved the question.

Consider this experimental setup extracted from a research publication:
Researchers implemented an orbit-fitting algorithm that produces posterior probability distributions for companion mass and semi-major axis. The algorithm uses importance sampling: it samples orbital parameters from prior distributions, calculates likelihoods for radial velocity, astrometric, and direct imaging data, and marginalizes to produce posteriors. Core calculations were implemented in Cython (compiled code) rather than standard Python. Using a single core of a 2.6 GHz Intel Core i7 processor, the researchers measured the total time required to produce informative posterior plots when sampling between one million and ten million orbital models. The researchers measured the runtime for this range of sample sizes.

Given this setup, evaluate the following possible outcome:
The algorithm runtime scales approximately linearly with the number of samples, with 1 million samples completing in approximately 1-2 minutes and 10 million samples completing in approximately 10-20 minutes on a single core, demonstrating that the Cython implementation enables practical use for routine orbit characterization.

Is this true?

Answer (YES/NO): NO